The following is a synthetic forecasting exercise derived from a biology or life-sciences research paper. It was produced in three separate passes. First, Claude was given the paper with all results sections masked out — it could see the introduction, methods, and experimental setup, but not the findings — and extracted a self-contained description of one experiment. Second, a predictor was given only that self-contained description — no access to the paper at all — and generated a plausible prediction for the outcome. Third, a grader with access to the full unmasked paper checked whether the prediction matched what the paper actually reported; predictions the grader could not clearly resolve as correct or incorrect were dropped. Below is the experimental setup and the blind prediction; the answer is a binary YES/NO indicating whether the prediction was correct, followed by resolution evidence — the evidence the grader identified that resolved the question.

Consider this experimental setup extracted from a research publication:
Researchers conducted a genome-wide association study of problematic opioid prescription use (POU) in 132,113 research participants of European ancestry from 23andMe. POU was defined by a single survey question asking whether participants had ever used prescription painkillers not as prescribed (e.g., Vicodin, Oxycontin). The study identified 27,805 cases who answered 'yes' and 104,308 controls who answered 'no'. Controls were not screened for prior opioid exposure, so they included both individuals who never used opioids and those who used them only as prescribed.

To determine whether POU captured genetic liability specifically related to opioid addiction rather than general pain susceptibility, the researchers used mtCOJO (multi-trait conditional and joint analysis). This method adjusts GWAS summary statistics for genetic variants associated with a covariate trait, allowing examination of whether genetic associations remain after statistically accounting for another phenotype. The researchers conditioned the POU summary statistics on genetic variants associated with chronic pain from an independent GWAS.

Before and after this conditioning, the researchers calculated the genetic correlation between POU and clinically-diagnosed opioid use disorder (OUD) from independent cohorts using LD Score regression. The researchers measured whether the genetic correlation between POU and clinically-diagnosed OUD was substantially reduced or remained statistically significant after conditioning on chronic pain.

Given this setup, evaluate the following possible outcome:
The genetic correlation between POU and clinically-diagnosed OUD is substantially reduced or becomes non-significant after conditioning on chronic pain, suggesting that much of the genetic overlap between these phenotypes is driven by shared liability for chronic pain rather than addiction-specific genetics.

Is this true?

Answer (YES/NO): NO